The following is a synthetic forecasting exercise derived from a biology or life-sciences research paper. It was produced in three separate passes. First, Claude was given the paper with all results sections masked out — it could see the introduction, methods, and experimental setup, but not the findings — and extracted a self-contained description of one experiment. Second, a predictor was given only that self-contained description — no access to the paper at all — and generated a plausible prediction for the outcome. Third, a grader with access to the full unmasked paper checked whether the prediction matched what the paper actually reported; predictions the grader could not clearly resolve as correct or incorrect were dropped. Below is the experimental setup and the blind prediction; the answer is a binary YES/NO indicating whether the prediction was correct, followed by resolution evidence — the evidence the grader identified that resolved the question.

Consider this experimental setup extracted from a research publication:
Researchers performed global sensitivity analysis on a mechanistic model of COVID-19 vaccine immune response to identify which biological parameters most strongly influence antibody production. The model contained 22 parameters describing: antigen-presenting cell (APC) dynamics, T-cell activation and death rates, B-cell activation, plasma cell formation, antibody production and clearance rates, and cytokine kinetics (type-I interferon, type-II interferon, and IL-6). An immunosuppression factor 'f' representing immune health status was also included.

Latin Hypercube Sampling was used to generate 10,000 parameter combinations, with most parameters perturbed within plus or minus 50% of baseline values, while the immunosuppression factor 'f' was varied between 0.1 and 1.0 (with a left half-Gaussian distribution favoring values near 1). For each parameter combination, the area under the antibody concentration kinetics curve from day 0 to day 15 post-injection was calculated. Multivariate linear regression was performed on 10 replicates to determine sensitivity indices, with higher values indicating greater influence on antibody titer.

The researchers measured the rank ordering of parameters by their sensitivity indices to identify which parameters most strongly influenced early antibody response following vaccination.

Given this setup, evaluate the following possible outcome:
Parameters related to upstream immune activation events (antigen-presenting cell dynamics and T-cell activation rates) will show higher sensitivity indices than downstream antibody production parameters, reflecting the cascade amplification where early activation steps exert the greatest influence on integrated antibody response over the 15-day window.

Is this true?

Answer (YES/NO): NO